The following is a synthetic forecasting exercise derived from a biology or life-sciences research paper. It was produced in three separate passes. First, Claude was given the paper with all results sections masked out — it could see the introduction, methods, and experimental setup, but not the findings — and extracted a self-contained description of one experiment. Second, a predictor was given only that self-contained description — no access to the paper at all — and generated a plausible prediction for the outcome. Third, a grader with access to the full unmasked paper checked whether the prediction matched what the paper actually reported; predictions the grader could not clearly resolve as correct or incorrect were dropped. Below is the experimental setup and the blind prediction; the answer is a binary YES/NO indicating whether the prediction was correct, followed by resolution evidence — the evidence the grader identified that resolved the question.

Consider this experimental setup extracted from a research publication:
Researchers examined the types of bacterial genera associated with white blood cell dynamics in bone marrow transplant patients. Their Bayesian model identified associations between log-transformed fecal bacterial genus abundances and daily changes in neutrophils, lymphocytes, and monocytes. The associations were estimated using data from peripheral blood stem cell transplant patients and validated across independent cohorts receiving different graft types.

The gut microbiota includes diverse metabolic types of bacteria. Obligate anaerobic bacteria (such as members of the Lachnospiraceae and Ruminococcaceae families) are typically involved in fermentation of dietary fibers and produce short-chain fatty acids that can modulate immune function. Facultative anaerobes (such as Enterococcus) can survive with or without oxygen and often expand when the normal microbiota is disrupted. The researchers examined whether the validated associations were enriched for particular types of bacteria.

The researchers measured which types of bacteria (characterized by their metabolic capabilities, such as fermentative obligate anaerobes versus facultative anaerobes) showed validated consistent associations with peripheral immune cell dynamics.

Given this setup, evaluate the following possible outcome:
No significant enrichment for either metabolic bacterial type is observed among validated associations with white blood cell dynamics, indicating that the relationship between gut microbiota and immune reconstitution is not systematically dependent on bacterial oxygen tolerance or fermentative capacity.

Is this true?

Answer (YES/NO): NO